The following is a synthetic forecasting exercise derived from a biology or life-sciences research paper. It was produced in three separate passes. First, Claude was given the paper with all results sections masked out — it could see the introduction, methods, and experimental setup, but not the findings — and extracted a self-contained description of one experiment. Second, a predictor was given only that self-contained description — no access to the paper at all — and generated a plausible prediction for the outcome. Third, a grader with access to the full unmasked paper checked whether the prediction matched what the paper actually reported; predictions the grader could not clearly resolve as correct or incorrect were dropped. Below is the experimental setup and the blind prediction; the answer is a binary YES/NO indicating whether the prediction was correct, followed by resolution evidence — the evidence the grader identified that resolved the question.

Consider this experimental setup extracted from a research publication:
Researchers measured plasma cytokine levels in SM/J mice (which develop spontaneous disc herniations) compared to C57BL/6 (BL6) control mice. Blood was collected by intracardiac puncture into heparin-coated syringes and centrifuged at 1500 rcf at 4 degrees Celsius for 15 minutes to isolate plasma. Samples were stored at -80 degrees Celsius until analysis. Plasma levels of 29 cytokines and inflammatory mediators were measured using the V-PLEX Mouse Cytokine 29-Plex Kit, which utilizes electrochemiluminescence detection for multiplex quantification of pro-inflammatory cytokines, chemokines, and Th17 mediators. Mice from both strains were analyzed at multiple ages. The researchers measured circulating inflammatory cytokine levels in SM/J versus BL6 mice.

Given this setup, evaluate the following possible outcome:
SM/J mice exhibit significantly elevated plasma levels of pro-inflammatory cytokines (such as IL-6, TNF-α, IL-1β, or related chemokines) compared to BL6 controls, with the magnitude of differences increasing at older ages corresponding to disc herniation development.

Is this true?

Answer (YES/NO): NO